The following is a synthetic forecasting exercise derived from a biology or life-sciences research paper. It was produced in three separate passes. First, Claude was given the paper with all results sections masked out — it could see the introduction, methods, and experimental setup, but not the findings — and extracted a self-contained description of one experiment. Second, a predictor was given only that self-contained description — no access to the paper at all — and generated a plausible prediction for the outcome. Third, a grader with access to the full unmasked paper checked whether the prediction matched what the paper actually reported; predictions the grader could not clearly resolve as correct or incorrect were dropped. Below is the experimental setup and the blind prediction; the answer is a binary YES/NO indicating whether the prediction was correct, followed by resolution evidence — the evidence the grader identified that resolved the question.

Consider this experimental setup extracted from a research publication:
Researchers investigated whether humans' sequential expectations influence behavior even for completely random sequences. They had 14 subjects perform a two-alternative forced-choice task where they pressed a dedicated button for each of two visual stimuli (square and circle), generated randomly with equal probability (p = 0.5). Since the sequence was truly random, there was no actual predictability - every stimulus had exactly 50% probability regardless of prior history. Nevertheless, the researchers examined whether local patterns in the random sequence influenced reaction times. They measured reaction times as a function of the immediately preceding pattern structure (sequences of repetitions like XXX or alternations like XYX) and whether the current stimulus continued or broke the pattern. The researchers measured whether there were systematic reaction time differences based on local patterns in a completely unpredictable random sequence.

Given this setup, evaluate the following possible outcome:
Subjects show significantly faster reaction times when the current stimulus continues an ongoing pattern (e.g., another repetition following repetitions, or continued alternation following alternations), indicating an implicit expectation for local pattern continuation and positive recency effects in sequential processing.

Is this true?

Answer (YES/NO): YES